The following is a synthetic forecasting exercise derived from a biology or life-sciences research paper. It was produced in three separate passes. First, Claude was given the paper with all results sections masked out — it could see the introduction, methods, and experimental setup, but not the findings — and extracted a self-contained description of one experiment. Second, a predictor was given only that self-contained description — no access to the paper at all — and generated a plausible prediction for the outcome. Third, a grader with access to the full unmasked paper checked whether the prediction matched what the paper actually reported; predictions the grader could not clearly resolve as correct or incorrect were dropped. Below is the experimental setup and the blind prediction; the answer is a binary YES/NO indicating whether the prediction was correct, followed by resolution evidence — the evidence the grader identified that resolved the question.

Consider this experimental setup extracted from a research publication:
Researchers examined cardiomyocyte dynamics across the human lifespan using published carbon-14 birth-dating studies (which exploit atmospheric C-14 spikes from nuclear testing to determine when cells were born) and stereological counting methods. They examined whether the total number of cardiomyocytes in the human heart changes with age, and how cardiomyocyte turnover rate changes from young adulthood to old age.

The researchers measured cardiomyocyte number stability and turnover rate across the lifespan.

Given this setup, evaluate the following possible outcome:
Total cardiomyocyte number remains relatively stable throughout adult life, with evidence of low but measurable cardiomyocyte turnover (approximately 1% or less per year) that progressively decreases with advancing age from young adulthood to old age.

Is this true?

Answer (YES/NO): YES